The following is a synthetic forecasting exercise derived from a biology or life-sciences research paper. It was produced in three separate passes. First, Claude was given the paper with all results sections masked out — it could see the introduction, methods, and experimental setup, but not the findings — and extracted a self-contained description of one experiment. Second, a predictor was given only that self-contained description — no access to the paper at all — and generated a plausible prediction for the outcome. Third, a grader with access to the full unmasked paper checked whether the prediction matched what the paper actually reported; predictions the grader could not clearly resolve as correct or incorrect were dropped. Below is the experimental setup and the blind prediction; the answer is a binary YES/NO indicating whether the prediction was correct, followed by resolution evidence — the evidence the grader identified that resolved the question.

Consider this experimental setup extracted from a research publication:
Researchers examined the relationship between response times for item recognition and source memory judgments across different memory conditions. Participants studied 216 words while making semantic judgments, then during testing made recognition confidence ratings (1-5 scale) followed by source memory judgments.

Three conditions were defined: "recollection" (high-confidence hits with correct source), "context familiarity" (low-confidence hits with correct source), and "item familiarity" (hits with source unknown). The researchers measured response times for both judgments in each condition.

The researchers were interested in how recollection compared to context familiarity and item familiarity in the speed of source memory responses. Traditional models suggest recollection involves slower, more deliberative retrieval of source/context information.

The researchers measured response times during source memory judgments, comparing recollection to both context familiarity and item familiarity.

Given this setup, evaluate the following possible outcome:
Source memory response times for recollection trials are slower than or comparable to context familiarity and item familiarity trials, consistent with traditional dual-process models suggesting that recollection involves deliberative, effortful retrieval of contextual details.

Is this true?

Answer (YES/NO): YES